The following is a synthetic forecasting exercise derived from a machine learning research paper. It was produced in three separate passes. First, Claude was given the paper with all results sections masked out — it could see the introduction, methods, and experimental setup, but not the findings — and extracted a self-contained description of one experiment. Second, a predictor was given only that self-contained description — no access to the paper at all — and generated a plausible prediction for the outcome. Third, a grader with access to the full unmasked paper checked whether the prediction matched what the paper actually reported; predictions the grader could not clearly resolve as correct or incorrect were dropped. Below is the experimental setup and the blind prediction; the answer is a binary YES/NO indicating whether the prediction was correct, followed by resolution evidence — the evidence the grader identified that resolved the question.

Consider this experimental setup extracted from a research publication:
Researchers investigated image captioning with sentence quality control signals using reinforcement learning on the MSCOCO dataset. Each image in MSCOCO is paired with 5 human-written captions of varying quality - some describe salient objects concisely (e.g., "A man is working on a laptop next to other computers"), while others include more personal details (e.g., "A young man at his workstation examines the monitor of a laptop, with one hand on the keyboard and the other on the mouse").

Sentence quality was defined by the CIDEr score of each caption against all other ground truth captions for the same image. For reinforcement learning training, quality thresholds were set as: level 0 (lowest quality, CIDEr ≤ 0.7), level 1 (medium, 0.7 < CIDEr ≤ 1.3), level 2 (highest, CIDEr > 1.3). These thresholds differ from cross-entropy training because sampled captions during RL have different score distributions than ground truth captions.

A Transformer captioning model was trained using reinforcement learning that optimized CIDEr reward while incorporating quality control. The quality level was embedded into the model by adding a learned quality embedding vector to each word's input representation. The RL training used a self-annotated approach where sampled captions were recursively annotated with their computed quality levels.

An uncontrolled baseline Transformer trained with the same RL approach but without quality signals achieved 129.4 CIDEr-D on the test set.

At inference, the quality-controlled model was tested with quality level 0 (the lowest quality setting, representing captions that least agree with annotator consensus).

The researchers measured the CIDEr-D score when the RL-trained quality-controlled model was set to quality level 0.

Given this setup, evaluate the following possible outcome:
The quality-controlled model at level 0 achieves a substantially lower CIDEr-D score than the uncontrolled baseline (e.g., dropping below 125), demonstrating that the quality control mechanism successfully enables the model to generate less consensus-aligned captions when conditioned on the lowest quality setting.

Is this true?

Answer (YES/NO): NO